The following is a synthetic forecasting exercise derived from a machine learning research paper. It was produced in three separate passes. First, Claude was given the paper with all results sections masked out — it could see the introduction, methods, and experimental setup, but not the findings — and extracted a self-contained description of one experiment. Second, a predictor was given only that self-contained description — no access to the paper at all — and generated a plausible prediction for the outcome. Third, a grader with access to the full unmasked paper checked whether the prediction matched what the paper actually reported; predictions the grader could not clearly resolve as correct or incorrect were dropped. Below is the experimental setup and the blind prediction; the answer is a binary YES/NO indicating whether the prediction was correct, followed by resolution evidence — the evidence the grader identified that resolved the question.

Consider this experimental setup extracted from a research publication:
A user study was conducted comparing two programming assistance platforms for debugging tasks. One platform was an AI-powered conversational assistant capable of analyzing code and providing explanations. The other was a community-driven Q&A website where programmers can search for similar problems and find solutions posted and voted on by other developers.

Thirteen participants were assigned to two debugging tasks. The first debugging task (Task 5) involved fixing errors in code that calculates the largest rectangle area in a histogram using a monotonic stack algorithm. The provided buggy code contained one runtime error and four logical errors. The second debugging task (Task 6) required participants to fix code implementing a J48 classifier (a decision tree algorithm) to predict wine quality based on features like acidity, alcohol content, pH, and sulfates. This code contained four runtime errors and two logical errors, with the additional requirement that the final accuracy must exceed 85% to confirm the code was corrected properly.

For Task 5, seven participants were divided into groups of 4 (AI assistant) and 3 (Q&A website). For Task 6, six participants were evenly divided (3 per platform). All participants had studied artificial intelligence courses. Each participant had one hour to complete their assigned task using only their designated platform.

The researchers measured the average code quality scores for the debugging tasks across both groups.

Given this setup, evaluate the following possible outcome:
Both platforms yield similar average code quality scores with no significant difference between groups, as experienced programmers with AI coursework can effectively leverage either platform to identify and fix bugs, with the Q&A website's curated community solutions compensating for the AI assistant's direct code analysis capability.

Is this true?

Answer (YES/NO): NO